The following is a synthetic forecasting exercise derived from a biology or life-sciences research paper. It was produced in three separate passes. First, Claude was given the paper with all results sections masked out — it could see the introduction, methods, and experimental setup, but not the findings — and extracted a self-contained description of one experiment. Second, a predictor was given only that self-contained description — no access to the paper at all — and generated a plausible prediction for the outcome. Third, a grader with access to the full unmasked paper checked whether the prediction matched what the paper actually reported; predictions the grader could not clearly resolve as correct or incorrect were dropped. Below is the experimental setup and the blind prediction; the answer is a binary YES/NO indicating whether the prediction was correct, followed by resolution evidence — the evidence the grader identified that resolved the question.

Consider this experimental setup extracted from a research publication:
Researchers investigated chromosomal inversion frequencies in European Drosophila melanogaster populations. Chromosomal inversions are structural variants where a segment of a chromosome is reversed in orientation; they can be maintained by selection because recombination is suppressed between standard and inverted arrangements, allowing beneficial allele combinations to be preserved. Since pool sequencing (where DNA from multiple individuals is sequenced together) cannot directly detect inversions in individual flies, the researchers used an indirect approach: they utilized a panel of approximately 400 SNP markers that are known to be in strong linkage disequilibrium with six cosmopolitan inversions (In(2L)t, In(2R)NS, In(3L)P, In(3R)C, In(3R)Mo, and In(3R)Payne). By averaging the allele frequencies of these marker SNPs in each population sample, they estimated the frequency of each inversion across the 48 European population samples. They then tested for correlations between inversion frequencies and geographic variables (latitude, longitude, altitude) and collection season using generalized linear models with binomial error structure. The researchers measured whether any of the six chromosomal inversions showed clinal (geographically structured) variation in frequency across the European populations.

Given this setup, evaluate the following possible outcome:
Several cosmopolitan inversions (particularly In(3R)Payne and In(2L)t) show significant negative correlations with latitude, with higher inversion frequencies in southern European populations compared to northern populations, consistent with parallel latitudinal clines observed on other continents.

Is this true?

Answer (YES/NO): NO